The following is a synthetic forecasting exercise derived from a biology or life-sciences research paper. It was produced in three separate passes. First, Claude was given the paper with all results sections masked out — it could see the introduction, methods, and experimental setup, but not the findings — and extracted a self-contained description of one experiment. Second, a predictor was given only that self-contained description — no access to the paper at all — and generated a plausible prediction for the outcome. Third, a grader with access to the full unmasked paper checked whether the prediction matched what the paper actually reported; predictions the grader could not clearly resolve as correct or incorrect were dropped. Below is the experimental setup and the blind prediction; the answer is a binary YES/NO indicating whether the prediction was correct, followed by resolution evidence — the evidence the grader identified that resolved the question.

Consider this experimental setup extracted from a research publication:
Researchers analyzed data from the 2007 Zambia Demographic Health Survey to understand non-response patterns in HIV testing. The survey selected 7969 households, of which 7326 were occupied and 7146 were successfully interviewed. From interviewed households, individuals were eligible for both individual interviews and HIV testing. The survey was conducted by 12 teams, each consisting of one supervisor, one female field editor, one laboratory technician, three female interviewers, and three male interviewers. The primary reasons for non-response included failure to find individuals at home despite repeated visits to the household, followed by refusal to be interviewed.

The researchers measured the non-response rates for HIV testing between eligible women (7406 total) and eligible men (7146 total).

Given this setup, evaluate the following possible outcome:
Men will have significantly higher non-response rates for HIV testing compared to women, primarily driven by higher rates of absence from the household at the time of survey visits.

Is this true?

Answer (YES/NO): YES